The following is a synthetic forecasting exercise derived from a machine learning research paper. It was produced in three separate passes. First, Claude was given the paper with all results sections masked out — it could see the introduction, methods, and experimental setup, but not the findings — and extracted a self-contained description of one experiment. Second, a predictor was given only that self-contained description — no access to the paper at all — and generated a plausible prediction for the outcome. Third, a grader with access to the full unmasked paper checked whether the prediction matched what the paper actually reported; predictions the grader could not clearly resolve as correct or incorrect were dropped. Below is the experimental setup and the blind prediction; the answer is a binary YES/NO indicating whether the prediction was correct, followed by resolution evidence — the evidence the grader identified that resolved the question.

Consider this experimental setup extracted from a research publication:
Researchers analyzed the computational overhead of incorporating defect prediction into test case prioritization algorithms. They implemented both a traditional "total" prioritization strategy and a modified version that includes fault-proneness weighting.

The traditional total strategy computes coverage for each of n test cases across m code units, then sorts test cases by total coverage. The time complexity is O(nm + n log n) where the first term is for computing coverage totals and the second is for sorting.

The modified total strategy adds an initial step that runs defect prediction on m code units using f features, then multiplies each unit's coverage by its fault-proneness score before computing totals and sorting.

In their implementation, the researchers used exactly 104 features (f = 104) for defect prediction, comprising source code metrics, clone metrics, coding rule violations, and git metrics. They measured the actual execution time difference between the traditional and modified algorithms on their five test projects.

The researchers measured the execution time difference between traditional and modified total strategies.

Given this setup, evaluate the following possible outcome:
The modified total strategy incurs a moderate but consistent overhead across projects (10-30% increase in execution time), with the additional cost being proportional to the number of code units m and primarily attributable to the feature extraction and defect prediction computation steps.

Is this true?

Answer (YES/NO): NO